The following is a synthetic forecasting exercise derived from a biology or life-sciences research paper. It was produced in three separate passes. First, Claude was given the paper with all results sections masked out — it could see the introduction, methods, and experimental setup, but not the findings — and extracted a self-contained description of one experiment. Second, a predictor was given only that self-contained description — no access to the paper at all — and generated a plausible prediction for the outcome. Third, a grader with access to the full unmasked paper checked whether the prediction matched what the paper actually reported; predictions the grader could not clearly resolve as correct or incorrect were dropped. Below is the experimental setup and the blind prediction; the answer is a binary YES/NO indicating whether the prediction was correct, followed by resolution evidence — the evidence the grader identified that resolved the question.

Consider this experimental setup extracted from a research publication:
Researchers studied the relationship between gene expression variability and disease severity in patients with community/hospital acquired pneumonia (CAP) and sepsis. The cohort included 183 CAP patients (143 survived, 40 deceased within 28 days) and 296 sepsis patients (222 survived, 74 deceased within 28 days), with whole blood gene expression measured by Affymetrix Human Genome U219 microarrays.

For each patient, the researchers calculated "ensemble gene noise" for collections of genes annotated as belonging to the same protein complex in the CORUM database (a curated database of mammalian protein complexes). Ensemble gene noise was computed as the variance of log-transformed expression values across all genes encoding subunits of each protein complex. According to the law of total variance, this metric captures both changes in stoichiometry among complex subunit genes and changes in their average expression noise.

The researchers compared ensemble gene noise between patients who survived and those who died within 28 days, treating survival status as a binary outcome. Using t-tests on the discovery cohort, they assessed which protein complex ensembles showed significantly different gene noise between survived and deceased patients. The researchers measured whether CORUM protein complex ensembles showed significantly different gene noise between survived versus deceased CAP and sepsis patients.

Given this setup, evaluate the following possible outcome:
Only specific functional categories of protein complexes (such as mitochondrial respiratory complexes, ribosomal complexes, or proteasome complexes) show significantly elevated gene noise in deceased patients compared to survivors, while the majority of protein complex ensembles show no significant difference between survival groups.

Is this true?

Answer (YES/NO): YES